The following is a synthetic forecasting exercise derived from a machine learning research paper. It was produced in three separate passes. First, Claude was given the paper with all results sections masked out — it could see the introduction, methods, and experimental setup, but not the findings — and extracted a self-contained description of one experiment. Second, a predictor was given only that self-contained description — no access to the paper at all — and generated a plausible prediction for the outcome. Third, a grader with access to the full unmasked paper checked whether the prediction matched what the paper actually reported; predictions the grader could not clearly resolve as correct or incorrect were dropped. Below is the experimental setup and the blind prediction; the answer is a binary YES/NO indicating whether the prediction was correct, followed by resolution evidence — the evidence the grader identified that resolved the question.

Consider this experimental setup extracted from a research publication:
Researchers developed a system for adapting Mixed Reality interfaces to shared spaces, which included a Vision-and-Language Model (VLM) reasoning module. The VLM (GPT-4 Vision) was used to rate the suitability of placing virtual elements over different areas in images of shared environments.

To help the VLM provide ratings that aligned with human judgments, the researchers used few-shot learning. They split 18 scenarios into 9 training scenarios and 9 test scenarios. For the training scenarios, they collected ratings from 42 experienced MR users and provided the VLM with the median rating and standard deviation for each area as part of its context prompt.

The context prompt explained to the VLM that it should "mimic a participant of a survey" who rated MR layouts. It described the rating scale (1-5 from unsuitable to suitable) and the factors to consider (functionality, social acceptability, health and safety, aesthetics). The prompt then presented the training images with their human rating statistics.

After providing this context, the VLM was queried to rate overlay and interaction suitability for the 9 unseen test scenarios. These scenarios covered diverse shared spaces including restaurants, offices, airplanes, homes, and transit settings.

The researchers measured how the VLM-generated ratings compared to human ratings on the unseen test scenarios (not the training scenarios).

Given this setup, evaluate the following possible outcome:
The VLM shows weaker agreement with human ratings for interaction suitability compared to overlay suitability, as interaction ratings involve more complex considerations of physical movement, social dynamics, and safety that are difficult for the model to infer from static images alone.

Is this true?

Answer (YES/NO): NO